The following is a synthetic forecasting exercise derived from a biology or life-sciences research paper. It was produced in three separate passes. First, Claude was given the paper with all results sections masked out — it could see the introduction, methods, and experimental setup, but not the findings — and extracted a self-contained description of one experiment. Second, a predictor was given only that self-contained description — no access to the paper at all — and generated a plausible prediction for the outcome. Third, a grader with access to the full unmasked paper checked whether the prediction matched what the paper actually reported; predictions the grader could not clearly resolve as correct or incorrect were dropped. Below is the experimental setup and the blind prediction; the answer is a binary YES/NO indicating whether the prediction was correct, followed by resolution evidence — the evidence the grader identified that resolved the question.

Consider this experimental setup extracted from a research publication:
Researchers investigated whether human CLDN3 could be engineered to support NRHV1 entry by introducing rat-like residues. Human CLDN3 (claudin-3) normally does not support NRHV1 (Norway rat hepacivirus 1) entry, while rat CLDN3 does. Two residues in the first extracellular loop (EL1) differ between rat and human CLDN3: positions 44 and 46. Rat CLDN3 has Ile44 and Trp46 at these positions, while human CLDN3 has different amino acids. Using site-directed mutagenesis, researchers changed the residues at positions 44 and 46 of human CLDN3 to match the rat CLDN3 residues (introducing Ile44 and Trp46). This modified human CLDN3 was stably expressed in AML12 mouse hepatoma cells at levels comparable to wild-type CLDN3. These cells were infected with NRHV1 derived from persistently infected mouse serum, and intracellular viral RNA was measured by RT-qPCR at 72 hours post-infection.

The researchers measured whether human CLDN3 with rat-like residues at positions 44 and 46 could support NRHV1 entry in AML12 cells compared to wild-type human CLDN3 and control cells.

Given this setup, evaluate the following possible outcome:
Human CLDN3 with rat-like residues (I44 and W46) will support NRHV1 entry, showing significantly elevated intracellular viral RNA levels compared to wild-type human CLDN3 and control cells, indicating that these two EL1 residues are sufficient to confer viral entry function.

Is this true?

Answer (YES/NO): YES